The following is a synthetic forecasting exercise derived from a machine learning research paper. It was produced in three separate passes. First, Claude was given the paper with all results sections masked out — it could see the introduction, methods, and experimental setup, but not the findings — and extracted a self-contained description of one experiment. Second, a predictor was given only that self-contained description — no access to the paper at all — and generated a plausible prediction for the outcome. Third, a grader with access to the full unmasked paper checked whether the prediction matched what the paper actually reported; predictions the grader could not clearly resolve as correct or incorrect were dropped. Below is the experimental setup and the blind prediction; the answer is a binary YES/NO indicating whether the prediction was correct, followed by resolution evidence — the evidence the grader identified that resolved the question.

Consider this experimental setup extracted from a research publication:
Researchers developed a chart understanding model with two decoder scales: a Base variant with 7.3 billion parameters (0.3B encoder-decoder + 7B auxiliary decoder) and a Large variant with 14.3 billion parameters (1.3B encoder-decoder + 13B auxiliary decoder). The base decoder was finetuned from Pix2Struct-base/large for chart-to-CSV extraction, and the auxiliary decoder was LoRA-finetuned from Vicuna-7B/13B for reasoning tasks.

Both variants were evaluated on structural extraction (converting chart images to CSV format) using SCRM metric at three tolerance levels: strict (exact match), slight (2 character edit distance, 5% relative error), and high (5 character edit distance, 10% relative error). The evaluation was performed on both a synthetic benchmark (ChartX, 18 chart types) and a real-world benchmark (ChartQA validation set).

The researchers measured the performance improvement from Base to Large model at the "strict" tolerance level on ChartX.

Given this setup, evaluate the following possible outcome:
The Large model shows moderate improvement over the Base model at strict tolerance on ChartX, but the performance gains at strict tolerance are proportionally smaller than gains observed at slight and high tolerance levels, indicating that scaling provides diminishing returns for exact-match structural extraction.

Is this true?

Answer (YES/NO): NO